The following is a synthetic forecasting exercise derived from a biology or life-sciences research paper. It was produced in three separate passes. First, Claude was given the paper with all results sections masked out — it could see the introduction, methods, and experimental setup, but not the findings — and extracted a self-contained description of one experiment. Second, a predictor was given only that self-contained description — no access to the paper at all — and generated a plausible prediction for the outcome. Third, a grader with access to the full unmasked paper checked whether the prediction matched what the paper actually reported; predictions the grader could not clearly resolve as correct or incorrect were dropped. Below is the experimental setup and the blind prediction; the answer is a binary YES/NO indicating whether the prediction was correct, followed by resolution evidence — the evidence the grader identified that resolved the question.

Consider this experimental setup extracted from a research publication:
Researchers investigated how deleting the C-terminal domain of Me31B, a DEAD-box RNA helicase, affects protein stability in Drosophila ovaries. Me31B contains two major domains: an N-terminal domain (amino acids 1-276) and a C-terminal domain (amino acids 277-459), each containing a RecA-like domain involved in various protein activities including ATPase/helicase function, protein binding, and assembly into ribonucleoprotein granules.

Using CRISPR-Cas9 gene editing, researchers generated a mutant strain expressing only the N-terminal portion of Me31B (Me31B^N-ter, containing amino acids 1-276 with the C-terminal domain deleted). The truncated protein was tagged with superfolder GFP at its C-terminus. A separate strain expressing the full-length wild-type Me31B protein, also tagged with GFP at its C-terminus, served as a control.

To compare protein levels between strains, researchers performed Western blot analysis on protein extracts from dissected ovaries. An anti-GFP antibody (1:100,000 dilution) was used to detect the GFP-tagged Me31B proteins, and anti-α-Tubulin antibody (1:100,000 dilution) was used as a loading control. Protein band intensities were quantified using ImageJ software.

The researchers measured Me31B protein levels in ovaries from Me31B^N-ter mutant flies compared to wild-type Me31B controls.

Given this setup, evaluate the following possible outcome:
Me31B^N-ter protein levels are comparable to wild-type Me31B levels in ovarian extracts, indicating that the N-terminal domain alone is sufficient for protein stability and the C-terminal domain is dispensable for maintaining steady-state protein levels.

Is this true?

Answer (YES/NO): NO